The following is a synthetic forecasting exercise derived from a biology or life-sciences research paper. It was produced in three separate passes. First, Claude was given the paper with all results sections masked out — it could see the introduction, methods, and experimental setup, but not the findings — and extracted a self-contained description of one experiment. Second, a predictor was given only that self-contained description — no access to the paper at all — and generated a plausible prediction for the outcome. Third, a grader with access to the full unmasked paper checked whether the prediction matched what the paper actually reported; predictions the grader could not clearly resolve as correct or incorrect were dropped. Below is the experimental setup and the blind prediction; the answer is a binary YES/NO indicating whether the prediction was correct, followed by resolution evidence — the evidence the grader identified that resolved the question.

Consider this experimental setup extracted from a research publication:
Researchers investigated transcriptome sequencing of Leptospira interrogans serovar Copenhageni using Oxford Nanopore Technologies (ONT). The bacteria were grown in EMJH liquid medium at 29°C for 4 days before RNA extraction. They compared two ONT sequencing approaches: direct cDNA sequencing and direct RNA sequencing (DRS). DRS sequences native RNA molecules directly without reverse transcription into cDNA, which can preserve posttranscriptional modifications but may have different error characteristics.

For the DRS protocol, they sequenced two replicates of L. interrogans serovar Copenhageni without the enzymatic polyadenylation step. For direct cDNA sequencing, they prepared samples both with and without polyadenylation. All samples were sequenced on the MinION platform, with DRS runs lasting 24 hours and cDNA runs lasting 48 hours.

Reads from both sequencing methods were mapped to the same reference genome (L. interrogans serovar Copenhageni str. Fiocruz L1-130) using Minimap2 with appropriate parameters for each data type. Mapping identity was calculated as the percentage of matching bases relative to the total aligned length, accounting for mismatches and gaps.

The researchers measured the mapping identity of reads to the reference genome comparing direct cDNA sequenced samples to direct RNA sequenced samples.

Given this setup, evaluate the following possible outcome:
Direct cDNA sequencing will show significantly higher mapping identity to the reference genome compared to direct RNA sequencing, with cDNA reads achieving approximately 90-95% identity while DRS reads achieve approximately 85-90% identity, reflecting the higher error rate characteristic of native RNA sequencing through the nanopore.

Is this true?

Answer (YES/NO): YES